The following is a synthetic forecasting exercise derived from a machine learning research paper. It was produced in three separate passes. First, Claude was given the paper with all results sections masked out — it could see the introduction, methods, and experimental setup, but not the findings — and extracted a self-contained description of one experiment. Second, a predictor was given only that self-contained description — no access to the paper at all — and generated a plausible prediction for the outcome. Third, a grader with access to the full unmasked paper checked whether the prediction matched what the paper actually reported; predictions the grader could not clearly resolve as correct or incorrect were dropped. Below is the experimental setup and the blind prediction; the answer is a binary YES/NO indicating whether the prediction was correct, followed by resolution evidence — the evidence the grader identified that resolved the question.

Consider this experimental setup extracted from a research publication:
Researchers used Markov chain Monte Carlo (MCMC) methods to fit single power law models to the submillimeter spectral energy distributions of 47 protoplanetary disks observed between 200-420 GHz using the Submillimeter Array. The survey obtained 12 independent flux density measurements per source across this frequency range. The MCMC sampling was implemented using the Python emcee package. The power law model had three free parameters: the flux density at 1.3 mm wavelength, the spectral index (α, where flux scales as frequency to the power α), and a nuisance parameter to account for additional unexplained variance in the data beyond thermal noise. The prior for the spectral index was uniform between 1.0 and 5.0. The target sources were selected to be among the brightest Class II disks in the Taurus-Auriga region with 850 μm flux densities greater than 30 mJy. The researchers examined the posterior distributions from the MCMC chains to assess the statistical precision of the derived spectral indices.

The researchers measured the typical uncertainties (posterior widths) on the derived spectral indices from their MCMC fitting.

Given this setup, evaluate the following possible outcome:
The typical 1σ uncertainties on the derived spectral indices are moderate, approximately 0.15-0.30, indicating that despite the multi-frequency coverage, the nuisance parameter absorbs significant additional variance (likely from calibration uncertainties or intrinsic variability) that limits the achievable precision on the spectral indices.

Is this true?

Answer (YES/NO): YES